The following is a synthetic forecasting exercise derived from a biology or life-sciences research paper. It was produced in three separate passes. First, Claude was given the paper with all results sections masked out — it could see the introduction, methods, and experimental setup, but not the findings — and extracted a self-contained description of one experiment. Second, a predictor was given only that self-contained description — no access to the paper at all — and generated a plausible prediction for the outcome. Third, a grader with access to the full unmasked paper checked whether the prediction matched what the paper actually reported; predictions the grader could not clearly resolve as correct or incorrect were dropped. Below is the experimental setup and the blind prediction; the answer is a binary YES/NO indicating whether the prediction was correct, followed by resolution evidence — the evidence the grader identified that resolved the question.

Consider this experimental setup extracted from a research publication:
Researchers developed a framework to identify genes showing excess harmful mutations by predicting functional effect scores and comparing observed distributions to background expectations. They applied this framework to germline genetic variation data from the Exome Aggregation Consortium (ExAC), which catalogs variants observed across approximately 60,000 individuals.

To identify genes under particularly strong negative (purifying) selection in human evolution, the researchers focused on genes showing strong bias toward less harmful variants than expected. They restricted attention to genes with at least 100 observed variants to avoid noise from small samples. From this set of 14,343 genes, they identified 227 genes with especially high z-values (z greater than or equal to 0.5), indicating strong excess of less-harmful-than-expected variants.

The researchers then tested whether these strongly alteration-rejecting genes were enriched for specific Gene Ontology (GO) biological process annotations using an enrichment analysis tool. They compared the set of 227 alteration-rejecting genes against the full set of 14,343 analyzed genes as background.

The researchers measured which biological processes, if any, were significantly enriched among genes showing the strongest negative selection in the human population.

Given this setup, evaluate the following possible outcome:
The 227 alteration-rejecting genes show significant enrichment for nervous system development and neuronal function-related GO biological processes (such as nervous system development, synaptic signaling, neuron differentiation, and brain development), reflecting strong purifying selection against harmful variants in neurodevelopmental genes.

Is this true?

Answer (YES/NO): NO